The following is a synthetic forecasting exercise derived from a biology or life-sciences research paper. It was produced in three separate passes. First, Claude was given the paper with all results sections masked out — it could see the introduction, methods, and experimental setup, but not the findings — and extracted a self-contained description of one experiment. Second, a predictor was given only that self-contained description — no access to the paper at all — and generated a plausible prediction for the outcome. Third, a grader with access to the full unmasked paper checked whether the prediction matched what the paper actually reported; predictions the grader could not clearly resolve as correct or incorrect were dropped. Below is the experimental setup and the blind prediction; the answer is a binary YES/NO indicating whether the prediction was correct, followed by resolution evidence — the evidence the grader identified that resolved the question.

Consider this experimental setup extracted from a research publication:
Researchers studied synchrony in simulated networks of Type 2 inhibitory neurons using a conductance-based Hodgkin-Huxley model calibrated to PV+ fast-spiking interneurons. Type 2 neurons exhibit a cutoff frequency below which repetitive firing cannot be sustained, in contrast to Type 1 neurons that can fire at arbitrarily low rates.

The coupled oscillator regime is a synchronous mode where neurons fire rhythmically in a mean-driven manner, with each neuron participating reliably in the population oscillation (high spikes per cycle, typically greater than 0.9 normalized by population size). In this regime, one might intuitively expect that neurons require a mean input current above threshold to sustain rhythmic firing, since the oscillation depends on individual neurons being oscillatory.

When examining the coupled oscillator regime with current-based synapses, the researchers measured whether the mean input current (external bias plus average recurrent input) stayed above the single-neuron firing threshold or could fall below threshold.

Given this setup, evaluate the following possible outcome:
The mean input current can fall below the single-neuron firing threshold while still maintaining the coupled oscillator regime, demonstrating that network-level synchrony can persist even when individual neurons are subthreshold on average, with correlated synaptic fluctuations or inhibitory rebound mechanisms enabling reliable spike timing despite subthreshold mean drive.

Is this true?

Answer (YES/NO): YES